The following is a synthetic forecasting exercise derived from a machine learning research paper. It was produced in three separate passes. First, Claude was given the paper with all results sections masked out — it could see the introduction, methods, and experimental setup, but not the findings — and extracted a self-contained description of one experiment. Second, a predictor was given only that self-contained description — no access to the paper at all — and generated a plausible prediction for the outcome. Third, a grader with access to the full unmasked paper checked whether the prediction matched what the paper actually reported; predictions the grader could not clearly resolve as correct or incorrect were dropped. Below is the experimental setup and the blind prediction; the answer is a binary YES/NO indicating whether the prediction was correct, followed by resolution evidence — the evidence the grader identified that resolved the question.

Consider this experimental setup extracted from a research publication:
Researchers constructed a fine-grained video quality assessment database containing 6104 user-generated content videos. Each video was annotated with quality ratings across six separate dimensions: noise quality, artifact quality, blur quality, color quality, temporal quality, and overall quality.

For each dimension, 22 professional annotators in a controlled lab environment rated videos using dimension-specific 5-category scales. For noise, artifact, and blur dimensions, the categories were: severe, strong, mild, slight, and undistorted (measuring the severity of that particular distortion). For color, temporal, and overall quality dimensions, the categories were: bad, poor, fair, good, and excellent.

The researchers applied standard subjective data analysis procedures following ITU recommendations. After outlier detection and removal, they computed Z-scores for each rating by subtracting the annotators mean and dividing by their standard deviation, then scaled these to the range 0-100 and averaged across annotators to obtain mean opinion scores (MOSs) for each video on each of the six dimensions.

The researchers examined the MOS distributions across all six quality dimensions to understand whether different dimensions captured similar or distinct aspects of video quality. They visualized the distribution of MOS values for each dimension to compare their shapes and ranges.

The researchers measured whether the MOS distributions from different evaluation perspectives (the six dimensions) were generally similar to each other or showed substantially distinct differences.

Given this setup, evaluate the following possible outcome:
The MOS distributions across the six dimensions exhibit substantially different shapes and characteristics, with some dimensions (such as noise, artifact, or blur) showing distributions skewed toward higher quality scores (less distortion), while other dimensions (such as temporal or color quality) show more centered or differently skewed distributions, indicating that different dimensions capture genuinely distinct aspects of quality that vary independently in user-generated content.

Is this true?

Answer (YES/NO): NO